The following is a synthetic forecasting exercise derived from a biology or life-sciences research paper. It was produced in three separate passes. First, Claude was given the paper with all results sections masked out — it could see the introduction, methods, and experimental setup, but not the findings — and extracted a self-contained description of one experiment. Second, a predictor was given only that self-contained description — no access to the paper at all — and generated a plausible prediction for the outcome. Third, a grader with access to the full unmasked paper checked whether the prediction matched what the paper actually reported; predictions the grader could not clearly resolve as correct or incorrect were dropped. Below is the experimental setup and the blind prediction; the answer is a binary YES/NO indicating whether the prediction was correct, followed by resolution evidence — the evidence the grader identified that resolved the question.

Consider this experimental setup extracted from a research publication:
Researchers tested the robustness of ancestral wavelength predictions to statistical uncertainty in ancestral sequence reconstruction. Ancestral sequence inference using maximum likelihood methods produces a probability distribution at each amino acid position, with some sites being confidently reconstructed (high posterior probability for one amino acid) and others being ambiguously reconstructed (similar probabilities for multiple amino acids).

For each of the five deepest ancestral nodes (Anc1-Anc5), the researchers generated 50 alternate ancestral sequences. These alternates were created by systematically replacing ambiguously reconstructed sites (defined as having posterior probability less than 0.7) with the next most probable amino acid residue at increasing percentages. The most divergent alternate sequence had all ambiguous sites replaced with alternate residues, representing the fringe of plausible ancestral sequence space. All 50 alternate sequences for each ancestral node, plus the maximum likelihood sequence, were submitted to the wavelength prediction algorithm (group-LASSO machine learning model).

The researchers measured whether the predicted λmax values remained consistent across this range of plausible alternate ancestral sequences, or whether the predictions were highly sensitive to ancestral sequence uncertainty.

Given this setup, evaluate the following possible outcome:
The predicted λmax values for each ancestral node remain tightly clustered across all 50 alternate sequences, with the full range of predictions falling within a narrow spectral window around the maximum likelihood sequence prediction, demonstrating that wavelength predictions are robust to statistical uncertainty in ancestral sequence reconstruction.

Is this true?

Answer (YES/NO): YES